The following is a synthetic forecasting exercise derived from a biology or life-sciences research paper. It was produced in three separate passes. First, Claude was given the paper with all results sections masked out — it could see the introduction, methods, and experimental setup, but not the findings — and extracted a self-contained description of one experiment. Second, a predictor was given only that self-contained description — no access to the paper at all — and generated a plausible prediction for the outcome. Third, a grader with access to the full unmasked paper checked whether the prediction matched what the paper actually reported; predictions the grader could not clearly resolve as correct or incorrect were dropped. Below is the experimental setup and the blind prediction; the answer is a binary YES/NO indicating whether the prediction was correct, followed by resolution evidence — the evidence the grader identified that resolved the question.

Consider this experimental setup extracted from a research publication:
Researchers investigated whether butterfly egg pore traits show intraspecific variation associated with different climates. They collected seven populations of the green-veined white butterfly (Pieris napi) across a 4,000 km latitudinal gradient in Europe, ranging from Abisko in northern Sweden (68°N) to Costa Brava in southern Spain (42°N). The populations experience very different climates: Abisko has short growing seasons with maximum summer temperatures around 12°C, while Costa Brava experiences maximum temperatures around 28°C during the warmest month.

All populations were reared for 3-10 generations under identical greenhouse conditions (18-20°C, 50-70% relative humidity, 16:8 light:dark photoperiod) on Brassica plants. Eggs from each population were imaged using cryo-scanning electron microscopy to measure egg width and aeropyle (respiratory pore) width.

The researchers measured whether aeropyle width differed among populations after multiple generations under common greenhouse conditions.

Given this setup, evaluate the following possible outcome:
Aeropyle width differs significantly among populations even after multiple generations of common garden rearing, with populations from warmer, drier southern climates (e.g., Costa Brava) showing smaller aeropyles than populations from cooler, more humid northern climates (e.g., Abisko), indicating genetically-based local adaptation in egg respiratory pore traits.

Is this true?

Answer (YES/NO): NO